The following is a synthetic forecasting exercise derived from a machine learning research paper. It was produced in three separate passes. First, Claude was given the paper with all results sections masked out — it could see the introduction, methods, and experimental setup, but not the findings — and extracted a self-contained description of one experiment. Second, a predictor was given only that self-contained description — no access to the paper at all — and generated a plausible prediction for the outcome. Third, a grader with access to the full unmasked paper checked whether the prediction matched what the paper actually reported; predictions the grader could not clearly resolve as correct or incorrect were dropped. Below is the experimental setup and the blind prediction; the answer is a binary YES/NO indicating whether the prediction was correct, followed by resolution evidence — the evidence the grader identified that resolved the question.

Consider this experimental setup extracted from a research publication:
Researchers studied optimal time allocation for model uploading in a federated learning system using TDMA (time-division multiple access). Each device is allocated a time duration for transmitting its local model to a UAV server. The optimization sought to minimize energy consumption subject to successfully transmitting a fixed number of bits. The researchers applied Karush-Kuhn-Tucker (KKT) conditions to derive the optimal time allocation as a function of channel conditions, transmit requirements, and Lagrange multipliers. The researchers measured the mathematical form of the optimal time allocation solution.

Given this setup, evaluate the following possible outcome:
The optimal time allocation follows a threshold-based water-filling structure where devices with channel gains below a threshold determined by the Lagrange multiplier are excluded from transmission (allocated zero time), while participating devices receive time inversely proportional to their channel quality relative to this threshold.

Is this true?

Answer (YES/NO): NO